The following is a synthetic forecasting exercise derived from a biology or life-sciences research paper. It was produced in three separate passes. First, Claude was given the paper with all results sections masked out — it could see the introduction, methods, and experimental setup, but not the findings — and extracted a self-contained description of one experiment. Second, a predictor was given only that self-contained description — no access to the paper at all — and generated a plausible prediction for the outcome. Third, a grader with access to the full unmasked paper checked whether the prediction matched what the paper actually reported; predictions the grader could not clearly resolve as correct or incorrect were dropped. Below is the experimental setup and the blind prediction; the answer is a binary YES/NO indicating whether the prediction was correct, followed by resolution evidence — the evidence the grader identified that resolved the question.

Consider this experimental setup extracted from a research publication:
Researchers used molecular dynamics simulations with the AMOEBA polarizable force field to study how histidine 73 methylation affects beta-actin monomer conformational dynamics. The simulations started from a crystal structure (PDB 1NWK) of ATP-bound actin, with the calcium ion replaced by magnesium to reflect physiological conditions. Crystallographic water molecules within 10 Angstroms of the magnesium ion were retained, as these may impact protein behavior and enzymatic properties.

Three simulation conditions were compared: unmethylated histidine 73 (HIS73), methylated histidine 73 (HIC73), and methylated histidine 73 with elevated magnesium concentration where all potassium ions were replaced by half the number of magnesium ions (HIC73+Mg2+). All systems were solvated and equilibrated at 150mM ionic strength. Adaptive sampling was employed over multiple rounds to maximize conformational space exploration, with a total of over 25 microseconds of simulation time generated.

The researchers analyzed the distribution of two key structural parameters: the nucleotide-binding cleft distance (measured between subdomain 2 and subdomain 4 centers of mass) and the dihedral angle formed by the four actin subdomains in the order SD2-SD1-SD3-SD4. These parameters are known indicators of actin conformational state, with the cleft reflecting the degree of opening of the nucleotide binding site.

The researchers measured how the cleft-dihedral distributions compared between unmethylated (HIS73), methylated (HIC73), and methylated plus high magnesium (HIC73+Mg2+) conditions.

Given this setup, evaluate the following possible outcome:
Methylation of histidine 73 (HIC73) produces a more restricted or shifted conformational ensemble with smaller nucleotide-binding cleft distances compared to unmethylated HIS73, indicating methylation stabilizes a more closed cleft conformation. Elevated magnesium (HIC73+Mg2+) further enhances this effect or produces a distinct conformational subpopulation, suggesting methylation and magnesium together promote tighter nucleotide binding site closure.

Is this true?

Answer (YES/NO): NO